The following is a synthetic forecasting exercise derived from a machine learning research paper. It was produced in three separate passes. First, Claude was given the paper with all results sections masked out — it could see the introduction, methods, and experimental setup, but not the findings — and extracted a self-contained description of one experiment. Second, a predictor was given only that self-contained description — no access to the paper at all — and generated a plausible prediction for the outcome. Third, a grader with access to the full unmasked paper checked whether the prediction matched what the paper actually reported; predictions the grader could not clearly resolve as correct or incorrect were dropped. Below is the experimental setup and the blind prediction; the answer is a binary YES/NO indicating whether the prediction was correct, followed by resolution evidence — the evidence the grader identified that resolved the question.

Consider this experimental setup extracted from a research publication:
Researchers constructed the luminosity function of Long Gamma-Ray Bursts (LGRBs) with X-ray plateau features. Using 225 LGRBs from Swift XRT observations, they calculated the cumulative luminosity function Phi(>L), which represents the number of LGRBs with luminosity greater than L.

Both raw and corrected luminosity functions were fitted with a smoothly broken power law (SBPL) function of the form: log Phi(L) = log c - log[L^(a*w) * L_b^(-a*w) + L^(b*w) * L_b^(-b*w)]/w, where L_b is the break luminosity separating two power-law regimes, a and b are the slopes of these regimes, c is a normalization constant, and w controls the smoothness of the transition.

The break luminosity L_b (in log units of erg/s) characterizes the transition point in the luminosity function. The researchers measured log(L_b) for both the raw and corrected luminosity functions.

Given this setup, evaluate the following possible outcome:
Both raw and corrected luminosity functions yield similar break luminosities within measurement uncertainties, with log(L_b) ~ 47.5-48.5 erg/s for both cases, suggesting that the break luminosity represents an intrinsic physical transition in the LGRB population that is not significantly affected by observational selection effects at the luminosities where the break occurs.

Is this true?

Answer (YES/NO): NO